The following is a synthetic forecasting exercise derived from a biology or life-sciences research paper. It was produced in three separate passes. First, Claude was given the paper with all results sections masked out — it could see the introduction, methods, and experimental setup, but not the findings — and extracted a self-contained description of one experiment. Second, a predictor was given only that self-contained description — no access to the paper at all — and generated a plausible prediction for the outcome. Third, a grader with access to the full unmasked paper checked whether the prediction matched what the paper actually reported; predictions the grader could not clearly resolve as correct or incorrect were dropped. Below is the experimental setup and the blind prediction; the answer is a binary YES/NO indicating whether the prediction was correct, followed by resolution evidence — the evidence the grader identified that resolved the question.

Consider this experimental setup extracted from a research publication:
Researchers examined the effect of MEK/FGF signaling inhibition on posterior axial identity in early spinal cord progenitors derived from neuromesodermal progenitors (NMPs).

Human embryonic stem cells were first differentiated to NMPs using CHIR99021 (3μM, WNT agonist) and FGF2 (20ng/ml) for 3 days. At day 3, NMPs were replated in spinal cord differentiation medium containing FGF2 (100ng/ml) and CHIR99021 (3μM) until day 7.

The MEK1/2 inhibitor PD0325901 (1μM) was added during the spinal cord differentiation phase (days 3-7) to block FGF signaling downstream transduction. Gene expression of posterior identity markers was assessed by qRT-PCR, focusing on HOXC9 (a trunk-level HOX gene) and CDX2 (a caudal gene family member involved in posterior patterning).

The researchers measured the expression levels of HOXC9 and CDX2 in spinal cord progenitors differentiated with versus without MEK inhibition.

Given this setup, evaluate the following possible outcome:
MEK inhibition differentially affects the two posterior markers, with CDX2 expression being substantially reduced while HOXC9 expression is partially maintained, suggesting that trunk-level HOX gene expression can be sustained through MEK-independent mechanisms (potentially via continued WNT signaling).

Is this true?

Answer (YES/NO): NO